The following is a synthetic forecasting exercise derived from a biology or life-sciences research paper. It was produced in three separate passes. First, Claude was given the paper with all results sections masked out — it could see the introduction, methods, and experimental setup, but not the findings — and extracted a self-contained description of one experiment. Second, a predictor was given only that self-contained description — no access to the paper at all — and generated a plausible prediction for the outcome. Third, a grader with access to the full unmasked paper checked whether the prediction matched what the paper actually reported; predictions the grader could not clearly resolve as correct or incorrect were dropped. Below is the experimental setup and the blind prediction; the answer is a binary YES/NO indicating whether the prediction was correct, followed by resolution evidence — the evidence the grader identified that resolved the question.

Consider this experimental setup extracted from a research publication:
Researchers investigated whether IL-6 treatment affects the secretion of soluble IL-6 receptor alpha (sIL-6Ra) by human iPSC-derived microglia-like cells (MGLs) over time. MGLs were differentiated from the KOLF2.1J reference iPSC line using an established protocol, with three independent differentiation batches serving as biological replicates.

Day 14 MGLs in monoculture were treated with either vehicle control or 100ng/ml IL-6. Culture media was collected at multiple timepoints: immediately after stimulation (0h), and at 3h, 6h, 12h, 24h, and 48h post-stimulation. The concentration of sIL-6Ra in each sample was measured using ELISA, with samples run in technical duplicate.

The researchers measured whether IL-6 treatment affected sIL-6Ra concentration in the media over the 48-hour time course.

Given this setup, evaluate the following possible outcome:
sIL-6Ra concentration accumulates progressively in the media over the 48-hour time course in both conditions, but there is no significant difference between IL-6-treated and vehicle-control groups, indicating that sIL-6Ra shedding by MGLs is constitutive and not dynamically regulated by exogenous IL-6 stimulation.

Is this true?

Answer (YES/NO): YES